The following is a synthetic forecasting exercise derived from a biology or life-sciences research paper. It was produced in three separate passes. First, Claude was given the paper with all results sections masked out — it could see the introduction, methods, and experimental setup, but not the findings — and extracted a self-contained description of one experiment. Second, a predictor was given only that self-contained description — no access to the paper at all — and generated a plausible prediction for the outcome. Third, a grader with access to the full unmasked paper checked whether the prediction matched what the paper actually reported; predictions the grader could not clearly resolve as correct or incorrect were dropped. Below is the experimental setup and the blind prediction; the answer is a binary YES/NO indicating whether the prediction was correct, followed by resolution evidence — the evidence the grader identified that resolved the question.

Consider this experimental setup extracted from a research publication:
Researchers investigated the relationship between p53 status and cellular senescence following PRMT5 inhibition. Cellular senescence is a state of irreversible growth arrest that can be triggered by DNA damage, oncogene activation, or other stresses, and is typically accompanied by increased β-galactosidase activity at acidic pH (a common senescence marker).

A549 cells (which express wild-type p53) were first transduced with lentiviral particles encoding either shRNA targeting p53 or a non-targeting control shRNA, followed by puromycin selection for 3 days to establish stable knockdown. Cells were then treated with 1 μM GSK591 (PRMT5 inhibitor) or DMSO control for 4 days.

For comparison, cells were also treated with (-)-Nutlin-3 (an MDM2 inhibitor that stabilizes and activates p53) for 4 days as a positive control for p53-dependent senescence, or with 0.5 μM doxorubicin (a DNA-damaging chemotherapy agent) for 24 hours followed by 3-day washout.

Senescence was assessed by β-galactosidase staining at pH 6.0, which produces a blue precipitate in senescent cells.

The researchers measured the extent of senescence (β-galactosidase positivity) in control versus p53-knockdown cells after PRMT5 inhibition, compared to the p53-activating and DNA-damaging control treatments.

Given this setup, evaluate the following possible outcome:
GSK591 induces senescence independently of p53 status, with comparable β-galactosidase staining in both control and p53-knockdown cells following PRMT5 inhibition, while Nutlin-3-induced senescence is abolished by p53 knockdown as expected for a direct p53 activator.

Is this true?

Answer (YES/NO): NO